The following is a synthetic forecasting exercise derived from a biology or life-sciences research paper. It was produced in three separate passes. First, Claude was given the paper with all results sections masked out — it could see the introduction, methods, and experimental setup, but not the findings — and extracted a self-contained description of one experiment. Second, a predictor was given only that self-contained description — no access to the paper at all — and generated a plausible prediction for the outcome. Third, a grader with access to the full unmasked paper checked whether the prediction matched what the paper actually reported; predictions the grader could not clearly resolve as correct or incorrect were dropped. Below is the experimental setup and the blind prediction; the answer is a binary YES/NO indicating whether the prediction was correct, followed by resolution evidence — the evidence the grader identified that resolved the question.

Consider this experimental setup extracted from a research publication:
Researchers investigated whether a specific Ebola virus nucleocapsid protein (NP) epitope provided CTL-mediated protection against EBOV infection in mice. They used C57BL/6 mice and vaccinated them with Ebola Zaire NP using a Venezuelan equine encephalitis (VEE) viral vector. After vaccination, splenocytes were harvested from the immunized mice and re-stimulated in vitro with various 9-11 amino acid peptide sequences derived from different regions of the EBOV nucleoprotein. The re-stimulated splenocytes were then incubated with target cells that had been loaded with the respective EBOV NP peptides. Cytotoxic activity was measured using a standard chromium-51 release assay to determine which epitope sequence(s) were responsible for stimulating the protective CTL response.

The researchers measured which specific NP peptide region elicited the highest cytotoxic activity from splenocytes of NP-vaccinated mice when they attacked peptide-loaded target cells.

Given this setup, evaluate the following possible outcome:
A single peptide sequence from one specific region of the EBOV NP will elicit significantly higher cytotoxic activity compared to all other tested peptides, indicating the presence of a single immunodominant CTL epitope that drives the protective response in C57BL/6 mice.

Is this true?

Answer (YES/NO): YES